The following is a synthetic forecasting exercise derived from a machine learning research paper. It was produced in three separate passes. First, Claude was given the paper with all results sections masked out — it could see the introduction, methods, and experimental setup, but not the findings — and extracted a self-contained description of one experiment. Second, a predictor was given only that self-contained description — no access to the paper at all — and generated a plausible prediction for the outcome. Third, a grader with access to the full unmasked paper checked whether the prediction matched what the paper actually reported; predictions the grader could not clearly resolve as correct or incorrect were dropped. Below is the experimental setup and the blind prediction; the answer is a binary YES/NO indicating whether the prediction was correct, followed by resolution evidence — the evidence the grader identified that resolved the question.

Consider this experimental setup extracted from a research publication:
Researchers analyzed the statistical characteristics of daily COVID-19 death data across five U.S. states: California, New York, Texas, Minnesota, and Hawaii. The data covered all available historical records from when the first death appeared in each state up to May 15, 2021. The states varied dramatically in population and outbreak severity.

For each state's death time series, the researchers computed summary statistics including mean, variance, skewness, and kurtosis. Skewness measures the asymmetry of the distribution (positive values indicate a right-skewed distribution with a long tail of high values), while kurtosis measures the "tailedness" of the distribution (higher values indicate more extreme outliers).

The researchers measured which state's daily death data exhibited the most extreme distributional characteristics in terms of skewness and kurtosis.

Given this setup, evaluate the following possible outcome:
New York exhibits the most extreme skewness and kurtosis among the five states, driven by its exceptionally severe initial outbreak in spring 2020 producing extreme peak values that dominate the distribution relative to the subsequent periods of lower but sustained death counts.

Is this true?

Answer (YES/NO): NO